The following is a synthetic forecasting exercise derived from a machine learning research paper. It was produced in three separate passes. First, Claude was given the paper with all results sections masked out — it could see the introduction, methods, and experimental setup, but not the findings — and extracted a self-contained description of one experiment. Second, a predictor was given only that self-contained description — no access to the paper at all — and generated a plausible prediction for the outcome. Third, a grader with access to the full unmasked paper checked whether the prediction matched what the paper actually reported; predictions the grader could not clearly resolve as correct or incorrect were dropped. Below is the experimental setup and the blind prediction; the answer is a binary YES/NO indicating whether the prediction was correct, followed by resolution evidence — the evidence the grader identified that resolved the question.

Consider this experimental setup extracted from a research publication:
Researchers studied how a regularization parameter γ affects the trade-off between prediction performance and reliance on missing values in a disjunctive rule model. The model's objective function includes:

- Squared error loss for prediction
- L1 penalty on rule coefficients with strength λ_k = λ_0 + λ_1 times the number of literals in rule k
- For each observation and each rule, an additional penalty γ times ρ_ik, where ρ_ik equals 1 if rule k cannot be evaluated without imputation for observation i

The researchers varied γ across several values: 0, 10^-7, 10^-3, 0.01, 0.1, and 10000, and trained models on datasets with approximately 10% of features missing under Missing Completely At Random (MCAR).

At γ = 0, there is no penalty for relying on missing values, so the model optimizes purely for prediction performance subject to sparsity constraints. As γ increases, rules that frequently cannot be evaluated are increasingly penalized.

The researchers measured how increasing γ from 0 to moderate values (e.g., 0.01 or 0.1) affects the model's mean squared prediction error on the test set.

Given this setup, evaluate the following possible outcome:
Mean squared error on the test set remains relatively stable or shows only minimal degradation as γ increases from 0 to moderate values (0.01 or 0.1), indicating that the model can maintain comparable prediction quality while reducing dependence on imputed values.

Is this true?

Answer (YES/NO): YES